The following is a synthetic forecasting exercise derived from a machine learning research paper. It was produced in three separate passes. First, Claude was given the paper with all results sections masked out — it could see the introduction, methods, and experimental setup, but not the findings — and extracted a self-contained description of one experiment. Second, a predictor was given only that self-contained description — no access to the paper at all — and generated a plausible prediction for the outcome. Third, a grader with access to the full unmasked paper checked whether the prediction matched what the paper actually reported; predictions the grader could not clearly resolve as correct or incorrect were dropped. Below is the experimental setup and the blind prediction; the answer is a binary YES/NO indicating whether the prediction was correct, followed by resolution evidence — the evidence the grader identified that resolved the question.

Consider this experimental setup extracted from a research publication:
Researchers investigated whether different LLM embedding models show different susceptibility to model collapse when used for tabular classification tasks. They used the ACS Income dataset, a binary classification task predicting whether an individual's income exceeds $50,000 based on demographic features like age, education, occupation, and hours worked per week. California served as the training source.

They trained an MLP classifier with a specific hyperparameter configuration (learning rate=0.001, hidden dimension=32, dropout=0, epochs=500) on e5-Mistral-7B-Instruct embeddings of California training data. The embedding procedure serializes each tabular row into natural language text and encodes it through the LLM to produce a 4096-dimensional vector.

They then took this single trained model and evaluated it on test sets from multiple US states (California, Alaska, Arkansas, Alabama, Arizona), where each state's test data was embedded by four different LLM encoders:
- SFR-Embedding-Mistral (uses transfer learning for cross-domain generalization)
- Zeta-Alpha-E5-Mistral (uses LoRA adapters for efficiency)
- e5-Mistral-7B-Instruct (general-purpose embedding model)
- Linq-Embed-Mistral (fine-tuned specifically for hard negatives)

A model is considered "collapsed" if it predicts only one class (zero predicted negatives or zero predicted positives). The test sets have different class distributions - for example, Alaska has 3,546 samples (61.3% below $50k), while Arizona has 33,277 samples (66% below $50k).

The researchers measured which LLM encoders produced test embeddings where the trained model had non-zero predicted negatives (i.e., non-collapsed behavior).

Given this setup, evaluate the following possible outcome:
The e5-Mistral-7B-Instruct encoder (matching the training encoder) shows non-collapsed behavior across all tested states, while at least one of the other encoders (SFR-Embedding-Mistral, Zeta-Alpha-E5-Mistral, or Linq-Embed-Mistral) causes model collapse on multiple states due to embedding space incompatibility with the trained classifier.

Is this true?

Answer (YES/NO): YES